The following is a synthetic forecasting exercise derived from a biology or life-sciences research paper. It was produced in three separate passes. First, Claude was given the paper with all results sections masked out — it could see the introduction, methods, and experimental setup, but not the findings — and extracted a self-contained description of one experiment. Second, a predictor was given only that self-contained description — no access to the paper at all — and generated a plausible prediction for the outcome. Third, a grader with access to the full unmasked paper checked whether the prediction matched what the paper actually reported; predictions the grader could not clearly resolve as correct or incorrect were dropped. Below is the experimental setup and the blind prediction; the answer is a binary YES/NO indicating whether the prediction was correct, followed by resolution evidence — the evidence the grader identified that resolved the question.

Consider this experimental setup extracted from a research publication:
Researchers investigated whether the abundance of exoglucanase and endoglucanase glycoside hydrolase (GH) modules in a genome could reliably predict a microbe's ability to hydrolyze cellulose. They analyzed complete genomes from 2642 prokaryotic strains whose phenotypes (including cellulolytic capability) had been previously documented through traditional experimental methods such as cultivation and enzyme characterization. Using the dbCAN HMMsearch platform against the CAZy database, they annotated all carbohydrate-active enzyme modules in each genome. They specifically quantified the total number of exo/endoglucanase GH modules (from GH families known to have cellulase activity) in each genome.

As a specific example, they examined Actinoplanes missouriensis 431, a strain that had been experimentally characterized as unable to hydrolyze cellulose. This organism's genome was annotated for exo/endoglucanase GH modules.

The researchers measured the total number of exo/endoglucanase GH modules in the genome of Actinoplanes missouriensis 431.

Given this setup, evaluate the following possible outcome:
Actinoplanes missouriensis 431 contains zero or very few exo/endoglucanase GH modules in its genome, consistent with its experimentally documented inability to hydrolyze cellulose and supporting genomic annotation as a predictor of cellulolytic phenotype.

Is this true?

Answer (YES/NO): NO